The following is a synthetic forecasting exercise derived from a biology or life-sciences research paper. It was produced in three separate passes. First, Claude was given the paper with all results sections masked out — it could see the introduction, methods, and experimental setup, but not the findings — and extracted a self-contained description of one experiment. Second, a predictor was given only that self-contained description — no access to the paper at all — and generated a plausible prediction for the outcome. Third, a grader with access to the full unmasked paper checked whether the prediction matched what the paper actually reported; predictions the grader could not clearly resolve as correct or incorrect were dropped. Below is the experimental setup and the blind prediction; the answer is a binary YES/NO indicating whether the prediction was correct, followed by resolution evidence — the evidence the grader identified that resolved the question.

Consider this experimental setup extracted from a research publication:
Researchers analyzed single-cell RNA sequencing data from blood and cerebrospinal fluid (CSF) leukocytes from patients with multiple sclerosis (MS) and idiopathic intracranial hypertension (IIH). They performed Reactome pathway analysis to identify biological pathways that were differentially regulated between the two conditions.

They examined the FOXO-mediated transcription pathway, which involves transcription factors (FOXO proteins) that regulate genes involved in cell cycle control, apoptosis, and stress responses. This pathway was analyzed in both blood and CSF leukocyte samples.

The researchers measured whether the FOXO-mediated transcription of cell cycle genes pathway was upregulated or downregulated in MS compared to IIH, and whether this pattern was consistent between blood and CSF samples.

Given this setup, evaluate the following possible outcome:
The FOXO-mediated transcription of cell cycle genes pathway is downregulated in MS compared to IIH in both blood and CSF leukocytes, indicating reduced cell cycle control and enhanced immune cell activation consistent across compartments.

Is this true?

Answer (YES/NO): NO